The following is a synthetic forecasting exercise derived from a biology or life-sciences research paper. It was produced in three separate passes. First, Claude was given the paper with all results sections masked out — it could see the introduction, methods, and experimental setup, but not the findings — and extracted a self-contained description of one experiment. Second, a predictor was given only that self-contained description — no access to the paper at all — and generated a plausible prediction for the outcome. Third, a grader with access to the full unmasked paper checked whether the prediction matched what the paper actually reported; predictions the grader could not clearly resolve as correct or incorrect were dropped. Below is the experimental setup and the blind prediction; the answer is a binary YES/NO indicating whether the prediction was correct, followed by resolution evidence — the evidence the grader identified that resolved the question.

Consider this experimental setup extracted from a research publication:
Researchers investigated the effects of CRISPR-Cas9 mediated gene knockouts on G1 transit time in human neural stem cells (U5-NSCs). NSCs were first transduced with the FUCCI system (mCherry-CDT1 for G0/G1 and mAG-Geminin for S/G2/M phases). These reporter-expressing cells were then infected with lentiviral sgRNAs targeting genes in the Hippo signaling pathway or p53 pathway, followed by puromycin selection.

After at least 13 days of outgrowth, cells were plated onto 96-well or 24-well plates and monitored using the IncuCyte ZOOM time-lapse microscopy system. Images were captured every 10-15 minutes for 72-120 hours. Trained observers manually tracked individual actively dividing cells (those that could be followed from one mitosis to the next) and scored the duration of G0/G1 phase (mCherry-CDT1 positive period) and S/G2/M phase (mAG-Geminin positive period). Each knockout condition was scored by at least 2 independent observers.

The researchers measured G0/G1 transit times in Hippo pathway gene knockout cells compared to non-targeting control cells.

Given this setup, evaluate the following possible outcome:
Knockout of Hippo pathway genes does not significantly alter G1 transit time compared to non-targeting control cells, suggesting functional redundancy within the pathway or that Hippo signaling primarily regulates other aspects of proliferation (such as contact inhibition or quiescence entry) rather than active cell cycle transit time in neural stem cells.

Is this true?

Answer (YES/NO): NO